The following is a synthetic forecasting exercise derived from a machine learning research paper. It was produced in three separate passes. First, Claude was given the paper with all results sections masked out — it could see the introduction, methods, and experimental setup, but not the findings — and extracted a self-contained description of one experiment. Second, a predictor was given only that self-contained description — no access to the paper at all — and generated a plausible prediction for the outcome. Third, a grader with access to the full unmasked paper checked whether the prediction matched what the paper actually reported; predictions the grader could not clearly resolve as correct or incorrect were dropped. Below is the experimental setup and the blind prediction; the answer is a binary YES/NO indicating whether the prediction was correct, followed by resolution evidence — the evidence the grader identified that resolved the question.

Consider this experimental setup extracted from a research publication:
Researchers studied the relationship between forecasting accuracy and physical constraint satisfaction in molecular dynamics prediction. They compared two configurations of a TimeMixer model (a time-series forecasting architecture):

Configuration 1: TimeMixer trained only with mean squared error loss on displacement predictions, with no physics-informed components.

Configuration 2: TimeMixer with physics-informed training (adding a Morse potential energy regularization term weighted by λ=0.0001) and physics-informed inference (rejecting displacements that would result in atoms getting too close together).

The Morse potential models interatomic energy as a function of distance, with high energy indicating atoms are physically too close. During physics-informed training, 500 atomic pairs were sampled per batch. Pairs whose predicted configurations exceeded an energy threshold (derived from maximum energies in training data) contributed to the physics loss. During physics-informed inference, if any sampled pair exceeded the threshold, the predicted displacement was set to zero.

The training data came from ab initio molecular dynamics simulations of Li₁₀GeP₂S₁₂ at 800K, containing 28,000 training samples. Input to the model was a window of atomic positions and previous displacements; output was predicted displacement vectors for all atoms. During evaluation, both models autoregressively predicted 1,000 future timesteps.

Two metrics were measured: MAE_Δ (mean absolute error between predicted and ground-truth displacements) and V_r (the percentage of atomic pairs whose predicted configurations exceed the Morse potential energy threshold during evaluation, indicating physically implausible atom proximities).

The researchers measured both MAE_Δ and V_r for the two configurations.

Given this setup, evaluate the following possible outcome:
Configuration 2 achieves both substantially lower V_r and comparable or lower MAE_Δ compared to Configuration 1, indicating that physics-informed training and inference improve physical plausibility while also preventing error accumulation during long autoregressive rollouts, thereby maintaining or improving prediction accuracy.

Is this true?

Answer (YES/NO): NO